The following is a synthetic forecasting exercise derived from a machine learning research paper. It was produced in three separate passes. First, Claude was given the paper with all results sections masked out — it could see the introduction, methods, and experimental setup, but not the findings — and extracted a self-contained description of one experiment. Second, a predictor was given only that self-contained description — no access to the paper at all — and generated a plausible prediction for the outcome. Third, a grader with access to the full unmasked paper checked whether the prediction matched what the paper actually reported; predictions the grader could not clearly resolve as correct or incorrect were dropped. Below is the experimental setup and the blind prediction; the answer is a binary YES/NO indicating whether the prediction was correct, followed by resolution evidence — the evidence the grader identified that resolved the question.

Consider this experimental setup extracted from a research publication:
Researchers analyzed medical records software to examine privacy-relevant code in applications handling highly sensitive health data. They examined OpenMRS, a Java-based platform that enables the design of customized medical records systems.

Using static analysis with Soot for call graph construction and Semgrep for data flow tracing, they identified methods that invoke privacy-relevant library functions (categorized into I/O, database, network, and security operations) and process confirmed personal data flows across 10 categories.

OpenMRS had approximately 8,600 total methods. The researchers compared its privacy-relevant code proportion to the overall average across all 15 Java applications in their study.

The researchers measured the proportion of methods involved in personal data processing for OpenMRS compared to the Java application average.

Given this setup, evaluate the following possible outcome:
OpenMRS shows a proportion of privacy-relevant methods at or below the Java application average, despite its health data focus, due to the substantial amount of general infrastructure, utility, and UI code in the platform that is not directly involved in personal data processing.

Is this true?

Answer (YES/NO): NO